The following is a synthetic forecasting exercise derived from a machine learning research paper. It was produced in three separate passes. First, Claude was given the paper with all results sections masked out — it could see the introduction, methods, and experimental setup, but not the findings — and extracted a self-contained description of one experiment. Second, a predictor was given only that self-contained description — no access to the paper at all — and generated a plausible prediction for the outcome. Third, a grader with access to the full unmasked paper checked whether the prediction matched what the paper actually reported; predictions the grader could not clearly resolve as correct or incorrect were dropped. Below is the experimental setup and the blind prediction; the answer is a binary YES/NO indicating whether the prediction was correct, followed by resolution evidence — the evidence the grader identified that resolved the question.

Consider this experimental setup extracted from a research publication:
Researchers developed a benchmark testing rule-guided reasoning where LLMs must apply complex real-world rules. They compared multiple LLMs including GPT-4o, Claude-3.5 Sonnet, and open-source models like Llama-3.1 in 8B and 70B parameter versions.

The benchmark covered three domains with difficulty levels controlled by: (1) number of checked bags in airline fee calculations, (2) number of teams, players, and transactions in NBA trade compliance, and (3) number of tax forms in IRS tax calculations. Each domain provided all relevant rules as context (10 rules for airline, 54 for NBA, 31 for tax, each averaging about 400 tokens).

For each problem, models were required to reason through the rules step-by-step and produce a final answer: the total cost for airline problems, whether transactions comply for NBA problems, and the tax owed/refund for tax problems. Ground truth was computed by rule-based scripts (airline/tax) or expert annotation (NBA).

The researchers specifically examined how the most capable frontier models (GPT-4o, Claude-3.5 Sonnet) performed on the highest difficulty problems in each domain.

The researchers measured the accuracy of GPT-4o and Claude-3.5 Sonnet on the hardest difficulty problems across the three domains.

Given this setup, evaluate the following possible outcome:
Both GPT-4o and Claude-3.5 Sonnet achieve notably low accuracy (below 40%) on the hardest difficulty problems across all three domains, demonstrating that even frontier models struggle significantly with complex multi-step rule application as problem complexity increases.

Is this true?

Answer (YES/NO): YES